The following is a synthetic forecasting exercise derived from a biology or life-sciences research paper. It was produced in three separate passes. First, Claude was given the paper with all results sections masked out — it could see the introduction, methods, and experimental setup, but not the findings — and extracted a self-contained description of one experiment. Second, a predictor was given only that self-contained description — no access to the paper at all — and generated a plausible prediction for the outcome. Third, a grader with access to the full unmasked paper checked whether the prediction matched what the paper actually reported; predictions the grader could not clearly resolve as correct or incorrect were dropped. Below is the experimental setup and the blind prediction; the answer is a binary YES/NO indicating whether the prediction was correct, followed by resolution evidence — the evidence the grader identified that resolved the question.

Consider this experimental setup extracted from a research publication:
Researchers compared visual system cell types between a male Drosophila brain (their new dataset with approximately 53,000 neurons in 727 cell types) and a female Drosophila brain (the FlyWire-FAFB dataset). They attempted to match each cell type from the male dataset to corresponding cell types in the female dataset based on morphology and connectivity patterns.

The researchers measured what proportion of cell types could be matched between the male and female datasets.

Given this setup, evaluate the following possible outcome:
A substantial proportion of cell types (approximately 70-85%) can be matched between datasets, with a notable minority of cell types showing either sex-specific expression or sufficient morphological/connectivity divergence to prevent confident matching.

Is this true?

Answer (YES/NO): NO